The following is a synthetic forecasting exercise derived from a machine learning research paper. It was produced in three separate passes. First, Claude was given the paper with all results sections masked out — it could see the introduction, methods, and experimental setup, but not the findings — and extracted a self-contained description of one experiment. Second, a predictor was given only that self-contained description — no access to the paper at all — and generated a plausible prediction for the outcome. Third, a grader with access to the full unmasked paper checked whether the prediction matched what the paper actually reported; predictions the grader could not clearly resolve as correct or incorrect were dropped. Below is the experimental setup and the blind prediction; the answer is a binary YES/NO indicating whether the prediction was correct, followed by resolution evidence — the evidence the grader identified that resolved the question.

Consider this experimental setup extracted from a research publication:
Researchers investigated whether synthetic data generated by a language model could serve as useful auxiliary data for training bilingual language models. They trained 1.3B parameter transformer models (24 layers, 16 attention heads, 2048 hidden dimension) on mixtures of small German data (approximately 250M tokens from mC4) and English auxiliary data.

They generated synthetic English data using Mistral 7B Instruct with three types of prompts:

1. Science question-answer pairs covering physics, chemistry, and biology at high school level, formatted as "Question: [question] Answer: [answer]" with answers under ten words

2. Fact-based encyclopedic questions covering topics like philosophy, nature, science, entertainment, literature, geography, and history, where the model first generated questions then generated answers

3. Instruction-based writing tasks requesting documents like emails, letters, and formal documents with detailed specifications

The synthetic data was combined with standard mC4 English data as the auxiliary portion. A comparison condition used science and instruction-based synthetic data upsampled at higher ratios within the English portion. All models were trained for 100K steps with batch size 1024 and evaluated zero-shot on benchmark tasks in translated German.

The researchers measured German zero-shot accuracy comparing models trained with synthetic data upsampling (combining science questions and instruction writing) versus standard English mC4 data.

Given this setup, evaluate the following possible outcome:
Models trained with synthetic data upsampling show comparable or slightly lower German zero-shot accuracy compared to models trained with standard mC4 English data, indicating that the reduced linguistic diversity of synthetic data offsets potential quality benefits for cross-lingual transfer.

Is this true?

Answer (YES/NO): NO